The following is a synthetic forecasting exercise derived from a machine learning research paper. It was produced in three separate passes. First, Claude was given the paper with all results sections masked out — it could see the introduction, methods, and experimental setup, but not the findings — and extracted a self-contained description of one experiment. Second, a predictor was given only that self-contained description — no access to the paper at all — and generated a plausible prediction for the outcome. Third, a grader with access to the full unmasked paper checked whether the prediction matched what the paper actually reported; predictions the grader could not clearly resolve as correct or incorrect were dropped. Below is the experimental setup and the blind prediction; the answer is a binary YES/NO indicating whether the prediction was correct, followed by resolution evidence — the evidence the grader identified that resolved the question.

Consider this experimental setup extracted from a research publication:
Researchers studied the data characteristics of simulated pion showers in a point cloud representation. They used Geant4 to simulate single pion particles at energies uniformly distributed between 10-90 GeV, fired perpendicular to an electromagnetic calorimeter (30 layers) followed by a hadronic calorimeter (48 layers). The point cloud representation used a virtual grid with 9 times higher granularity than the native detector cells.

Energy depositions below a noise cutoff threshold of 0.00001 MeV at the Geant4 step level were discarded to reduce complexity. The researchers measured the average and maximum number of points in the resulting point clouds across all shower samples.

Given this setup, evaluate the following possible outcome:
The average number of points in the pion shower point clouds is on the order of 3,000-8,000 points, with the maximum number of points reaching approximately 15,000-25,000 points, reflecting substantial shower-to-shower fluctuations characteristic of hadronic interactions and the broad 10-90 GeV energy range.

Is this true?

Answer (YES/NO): NO